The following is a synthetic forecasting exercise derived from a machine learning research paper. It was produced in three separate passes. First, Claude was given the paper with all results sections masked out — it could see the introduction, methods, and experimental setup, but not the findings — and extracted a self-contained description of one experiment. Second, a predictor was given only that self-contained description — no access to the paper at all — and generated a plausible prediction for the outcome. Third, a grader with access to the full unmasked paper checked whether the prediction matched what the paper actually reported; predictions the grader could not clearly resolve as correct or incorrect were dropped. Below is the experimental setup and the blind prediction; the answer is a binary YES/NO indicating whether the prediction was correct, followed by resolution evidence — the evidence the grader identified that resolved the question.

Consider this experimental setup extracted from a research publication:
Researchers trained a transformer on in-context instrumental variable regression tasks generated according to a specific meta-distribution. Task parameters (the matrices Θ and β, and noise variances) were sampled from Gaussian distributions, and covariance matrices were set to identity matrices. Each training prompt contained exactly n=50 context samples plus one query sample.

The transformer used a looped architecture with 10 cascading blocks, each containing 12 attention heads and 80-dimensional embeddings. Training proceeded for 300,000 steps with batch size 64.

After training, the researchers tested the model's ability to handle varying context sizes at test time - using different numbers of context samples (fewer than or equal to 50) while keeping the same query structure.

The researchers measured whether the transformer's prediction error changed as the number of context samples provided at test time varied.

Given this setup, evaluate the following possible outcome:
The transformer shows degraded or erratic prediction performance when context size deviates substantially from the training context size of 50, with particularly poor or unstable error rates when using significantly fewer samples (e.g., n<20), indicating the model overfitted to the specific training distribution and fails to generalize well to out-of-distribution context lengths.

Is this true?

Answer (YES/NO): NO